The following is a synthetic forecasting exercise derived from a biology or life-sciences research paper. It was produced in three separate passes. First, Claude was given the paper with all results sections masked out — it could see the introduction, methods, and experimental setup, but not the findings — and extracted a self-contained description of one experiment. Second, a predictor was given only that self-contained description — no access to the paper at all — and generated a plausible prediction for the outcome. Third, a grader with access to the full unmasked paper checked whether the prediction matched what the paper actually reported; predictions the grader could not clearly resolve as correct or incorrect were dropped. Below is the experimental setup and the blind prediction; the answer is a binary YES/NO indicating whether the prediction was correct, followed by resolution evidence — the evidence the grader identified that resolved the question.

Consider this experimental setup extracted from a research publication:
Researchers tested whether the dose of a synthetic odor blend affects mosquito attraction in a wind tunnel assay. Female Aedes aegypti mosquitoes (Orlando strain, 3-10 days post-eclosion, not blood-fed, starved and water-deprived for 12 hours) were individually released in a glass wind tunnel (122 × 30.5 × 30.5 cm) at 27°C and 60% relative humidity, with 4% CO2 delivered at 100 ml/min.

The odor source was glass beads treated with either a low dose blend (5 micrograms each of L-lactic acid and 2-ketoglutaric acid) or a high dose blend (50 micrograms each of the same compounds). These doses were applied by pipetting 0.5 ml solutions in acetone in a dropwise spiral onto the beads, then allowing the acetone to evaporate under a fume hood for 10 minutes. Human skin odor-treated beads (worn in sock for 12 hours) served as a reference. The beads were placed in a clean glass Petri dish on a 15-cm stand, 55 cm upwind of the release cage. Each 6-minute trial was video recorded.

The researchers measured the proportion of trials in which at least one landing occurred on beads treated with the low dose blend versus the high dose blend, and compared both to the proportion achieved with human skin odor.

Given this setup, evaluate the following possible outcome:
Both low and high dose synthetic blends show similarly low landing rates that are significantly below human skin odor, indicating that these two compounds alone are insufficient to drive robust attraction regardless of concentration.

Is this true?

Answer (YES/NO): NO